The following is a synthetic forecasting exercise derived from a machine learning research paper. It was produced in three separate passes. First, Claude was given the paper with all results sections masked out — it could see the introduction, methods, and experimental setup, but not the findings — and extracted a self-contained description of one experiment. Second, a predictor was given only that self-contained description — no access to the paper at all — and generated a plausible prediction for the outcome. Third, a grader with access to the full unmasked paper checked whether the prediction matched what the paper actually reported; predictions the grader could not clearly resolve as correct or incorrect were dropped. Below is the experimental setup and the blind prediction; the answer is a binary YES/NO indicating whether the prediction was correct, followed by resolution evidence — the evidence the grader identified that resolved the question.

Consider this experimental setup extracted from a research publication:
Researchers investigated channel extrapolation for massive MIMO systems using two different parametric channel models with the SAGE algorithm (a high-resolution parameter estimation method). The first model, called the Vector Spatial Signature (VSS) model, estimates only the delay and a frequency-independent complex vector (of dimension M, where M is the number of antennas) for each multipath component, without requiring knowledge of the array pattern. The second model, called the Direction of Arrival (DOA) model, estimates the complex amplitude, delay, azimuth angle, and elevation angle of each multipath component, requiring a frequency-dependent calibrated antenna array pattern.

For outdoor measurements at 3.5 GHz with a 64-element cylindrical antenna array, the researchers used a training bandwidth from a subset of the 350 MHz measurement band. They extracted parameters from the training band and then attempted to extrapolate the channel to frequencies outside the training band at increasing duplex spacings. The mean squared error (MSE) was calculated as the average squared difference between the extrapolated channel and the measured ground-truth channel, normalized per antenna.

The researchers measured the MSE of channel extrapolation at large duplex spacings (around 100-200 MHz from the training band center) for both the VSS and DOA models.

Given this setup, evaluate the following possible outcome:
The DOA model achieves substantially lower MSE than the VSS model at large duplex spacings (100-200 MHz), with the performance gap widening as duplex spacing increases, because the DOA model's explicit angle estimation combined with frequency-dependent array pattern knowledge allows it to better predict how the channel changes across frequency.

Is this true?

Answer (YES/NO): NO